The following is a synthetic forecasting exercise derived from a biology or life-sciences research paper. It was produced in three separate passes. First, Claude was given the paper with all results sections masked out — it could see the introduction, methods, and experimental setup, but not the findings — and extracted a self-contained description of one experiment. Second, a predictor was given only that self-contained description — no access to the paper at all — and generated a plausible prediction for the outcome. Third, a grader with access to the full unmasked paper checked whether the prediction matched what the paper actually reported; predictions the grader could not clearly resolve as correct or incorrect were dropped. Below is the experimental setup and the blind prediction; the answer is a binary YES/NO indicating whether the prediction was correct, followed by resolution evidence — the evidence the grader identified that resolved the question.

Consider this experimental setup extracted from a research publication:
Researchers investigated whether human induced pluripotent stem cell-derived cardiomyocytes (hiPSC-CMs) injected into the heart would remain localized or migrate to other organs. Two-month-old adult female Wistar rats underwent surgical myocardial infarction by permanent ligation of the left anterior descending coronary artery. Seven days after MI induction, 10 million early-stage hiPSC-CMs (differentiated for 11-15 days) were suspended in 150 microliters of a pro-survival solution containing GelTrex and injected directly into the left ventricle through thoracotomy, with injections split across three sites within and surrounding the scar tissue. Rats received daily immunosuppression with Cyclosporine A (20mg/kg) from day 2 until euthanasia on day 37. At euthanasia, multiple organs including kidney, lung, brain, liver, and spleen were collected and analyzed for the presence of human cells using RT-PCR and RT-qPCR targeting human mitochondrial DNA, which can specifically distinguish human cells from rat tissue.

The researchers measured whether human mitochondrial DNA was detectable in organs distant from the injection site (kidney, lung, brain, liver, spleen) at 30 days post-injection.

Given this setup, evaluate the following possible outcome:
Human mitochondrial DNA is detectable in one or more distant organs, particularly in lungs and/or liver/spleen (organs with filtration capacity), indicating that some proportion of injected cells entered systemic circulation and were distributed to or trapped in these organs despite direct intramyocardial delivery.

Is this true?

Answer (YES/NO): YES